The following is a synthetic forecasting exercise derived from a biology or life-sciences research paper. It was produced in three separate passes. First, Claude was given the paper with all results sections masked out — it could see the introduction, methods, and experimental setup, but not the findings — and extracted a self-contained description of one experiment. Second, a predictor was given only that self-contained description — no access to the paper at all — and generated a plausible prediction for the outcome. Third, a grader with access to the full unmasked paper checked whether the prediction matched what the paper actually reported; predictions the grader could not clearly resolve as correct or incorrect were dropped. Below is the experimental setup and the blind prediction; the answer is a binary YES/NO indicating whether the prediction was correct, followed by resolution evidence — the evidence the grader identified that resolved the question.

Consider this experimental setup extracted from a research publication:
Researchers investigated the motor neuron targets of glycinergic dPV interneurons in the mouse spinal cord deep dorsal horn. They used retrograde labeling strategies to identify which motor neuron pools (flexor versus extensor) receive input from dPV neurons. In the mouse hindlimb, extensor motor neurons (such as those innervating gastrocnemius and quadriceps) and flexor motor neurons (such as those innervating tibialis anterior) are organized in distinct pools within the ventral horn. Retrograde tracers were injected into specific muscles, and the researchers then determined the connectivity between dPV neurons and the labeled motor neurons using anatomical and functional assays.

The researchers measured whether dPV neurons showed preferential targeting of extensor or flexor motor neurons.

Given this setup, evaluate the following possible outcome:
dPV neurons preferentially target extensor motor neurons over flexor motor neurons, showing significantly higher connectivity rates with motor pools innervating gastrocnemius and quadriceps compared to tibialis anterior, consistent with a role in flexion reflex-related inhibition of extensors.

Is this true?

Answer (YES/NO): YES